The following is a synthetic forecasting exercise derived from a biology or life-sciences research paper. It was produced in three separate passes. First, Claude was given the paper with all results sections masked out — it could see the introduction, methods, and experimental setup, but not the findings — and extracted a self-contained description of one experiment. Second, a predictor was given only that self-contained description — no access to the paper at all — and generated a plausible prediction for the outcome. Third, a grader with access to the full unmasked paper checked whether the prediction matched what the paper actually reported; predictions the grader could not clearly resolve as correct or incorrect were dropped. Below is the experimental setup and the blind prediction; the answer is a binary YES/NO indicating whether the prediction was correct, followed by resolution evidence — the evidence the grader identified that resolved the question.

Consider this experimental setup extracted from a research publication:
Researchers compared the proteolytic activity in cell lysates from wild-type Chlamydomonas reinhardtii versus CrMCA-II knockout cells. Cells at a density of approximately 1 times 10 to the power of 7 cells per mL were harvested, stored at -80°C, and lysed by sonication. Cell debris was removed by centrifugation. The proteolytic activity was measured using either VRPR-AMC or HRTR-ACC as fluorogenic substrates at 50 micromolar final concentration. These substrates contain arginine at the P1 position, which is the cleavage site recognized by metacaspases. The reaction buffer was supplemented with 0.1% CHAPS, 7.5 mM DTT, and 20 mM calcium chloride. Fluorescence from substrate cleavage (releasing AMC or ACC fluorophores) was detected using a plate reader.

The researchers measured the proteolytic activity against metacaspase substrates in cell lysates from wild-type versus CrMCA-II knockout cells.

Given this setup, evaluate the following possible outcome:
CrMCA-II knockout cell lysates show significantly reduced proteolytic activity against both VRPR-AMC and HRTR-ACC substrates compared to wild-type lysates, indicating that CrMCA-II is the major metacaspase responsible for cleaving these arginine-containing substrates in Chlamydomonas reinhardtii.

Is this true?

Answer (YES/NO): NO